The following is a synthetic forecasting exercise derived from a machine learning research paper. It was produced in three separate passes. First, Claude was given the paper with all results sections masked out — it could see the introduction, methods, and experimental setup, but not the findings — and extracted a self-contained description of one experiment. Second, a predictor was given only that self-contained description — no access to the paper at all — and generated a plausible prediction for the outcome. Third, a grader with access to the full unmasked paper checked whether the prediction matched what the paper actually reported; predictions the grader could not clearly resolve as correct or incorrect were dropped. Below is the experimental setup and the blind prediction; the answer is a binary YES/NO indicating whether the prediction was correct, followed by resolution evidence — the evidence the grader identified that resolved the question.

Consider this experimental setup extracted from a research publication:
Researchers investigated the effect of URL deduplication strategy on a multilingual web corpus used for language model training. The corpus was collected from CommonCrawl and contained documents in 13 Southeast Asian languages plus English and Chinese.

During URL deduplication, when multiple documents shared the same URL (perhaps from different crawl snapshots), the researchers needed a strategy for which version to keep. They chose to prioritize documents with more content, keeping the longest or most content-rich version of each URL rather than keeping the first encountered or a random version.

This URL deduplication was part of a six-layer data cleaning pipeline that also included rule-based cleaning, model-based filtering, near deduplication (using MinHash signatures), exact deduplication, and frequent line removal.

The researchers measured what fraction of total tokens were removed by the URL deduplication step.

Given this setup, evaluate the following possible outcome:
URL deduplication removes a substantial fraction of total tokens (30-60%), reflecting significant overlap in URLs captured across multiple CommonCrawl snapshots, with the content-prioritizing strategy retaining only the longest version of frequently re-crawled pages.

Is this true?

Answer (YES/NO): YES